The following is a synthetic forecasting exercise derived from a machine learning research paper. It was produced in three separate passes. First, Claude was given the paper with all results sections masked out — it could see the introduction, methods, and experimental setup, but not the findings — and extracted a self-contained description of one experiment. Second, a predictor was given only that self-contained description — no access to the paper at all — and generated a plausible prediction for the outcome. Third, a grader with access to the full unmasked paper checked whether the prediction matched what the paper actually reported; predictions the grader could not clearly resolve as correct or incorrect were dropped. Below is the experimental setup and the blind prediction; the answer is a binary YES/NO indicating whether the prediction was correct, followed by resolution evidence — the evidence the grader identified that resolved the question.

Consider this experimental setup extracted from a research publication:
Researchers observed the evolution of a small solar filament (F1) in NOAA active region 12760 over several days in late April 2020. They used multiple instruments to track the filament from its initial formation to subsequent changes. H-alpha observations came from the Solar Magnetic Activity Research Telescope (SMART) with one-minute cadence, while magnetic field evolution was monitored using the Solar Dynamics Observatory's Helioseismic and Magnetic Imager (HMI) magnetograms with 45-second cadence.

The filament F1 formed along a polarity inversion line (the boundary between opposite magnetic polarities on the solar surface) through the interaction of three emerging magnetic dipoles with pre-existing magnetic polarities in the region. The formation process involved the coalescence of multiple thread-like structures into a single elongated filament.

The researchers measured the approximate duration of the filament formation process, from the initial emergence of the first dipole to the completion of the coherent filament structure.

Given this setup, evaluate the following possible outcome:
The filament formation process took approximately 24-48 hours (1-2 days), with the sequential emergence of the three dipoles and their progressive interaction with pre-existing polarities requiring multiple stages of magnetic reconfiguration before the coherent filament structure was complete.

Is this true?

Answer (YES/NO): YES